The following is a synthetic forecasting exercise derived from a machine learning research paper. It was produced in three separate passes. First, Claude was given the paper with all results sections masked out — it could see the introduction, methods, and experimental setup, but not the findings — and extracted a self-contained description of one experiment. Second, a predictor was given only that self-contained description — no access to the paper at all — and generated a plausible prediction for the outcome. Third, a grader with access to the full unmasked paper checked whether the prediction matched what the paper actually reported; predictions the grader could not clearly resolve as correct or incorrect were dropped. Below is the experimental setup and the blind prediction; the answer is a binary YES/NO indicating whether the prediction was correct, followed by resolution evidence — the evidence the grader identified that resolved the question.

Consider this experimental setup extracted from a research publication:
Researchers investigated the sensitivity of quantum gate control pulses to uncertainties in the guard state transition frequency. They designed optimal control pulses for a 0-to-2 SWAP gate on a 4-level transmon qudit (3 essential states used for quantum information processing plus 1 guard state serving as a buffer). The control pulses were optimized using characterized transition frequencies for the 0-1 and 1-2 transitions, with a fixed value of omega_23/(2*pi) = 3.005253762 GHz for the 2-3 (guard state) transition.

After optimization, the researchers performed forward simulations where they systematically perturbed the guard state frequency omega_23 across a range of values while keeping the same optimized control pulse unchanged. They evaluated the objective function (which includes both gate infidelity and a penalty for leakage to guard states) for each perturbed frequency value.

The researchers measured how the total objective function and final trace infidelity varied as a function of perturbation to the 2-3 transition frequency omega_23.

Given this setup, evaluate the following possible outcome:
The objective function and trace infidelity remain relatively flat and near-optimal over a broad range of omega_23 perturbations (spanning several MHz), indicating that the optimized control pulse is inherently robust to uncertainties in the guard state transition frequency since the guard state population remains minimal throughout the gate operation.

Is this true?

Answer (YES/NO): YES